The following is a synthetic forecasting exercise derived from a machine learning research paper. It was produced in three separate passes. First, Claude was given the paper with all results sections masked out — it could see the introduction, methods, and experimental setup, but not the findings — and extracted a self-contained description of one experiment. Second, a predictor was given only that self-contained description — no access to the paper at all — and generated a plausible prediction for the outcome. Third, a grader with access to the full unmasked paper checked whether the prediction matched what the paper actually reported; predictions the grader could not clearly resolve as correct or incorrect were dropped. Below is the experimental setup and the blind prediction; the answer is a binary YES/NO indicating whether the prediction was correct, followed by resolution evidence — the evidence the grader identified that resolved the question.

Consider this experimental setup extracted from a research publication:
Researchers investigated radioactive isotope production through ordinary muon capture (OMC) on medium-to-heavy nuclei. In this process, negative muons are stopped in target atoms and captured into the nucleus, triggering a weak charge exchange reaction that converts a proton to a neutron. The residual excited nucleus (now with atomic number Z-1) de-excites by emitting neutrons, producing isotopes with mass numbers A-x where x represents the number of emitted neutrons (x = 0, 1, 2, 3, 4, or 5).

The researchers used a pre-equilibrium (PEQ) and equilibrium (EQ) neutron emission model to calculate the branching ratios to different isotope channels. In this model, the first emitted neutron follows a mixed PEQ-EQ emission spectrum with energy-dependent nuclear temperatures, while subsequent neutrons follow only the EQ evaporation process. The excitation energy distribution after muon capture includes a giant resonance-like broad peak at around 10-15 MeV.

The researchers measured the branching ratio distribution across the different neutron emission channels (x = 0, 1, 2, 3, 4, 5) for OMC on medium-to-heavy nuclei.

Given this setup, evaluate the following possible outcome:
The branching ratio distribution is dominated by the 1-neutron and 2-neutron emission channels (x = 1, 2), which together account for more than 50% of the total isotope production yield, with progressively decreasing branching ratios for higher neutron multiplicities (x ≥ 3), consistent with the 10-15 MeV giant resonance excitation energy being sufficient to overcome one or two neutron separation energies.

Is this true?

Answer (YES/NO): YES